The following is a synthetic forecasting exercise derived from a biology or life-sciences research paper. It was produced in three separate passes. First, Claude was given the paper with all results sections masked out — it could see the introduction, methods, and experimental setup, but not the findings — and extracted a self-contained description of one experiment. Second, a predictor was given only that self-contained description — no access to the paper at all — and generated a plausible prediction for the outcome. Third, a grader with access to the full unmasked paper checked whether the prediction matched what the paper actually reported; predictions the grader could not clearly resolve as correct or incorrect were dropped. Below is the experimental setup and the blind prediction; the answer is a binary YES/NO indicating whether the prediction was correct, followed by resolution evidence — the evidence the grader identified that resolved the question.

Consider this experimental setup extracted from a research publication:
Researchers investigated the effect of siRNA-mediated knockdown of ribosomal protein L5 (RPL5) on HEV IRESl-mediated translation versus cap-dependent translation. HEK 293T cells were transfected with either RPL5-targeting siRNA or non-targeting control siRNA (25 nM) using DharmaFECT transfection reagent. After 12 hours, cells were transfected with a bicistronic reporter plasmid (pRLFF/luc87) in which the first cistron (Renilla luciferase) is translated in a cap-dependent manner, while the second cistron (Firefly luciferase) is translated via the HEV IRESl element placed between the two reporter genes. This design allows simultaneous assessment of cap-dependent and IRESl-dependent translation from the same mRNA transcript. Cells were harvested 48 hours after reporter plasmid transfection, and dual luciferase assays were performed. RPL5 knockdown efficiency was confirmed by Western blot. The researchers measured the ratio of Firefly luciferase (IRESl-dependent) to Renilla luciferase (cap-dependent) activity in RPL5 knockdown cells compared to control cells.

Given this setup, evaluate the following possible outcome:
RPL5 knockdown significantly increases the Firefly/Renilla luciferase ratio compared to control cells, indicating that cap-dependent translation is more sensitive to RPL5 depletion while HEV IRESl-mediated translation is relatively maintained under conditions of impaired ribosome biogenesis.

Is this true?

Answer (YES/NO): NO